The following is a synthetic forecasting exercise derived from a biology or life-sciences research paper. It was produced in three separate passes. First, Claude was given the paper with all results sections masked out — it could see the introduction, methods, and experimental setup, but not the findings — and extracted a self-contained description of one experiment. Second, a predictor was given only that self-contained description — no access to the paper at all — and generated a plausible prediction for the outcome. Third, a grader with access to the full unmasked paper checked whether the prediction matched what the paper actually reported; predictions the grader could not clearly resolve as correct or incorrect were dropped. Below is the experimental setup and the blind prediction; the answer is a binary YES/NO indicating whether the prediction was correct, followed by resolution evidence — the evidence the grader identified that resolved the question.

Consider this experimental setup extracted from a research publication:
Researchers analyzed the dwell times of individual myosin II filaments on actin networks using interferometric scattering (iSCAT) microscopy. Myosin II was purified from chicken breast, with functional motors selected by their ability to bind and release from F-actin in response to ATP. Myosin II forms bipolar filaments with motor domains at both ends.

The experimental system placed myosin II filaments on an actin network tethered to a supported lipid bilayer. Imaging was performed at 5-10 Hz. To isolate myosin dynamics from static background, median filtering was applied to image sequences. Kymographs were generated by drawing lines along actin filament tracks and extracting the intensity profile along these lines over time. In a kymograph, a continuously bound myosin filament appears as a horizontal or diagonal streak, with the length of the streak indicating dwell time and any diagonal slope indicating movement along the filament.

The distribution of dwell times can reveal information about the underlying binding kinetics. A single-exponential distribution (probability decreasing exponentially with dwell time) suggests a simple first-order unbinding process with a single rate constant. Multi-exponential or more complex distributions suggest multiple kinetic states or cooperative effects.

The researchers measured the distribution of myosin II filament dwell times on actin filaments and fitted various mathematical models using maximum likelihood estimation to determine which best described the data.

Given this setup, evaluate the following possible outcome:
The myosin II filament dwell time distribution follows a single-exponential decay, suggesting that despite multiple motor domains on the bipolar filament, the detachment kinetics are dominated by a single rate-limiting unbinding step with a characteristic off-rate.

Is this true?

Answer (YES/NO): NO